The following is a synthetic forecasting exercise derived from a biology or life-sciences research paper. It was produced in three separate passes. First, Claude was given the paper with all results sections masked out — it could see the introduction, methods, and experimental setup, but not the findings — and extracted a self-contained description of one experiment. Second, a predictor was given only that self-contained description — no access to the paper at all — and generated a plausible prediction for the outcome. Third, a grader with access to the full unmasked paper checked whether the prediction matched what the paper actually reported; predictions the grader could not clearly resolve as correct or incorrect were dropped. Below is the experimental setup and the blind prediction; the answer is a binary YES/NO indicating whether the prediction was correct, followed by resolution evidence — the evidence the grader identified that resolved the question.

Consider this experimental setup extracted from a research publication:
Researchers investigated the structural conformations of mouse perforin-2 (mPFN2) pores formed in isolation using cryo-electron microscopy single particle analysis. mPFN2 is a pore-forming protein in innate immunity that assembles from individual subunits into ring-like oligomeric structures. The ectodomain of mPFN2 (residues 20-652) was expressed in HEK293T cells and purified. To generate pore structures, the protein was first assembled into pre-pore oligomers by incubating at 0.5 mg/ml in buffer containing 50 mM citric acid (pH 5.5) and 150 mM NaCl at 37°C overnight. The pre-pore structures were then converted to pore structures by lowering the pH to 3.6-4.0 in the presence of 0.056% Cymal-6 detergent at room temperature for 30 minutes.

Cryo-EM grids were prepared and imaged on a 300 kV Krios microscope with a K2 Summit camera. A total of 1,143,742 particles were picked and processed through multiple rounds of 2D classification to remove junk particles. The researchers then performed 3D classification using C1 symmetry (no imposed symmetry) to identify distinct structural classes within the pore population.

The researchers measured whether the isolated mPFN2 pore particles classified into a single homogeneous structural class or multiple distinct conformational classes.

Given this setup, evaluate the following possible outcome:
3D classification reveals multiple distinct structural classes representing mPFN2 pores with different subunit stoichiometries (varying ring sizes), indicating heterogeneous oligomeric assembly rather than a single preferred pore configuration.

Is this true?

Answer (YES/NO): NO